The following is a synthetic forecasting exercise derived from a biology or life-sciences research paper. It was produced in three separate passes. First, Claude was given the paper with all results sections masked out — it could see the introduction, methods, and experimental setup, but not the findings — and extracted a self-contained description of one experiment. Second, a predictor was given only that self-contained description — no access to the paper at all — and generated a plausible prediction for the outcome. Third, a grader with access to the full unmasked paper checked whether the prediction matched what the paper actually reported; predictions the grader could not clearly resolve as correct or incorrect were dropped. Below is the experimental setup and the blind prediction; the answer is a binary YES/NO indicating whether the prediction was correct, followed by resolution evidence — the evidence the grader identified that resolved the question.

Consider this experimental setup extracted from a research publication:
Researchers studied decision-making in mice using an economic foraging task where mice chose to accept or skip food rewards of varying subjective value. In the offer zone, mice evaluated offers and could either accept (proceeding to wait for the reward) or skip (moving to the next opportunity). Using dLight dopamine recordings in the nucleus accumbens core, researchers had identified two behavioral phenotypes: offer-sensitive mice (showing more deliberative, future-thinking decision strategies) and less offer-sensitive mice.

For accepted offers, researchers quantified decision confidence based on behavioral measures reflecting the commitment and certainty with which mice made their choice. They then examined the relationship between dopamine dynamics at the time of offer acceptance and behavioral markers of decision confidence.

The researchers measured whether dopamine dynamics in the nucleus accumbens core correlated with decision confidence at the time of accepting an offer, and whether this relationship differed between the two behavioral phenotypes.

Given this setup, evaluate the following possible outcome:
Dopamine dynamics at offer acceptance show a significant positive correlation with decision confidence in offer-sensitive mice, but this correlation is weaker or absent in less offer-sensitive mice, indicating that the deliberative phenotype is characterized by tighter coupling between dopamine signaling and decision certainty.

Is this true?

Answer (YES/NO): YES